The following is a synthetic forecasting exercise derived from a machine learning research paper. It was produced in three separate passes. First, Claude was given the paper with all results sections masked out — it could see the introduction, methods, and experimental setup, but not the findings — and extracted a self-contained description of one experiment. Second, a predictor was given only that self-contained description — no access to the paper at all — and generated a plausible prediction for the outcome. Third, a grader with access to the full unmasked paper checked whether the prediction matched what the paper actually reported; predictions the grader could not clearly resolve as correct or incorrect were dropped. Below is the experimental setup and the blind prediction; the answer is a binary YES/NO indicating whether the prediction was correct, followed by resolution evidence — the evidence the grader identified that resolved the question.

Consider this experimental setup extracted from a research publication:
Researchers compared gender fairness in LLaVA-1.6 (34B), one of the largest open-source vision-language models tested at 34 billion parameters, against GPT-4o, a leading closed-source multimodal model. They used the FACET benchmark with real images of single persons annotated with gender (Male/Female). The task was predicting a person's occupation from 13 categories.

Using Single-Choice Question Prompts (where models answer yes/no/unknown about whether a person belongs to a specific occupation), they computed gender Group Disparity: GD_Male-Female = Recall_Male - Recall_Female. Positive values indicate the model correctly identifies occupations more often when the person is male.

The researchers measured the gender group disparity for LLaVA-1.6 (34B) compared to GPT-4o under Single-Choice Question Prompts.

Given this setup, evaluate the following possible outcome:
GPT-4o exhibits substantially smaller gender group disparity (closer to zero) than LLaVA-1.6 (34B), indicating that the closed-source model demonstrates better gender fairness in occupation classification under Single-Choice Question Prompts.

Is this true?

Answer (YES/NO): NO